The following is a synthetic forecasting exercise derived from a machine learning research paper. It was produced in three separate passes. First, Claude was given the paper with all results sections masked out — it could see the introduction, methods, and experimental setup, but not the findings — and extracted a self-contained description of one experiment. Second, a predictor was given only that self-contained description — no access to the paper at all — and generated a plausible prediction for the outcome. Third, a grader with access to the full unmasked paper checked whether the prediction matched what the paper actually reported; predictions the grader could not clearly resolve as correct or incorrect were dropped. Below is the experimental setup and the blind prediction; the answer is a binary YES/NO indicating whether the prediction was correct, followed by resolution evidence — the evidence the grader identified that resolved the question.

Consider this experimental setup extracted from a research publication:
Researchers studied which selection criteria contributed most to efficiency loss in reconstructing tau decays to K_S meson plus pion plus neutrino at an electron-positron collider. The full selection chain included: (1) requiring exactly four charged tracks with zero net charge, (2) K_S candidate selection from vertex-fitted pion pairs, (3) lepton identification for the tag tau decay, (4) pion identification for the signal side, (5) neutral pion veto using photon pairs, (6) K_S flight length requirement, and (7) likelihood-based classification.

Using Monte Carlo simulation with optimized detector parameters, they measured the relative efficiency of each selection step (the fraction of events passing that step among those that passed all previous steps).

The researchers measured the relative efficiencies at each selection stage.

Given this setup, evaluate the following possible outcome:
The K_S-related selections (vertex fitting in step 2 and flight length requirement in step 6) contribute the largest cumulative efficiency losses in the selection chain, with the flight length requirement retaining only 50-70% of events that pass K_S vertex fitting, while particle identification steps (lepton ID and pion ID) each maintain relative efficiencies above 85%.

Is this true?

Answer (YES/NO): NO